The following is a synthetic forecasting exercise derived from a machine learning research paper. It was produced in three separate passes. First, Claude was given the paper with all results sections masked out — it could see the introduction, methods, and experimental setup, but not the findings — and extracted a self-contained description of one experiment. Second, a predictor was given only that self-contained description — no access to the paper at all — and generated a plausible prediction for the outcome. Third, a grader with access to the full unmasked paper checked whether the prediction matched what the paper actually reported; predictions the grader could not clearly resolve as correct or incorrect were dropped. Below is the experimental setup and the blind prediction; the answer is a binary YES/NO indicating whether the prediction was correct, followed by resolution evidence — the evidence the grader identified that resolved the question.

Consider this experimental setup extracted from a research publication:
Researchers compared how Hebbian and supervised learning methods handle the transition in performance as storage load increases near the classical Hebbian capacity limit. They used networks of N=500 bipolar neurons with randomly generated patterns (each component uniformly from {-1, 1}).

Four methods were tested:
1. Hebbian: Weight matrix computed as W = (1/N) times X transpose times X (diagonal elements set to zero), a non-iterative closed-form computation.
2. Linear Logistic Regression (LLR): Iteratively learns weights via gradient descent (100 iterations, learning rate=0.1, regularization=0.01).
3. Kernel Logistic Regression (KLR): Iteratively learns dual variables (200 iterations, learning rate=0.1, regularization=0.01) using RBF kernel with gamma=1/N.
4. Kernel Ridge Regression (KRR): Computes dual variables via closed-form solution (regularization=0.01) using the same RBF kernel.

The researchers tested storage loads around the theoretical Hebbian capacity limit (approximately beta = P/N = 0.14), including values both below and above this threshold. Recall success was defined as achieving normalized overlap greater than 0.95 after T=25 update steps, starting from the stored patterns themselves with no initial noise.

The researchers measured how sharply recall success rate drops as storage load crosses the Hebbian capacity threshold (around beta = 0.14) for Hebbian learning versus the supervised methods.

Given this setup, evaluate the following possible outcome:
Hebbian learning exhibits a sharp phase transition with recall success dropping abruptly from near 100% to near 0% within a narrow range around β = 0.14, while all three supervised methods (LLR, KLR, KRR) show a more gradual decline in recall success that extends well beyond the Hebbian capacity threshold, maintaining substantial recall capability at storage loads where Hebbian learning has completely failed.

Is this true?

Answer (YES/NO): NO